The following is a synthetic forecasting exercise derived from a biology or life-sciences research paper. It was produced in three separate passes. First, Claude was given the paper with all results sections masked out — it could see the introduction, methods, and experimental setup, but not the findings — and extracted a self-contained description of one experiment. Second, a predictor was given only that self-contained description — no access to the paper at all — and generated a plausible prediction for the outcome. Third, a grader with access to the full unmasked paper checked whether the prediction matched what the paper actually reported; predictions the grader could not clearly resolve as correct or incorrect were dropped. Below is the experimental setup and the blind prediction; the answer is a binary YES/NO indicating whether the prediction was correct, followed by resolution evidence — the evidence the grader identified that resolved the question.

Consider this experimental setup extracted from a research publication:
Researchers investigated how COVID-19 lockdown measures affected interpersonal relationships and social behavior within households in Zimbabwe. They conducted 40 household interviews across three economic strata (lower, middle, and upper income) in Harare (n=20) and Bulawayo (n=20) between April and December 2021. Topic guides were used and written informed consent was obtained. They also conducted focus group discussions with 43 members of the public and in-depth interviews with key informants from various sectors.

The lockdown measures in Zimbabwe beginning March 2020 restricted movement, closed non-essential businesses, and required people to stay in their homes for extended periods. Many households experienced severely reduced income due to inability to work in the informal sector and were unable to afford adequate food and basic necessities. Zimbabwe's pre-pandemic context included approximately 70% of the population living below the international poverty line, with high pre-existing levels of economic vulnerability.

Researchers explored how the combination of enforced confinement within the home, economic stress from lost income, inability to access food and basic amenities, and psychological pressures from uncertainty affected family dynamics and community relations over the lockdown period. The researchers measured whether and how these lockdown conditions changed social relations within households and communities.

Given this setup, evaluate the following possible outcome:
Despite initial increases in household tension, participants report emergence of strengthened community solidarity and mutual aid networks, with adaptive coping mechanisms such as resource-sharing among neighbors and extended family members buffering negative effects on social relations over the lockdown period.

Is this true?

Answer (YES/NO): NO